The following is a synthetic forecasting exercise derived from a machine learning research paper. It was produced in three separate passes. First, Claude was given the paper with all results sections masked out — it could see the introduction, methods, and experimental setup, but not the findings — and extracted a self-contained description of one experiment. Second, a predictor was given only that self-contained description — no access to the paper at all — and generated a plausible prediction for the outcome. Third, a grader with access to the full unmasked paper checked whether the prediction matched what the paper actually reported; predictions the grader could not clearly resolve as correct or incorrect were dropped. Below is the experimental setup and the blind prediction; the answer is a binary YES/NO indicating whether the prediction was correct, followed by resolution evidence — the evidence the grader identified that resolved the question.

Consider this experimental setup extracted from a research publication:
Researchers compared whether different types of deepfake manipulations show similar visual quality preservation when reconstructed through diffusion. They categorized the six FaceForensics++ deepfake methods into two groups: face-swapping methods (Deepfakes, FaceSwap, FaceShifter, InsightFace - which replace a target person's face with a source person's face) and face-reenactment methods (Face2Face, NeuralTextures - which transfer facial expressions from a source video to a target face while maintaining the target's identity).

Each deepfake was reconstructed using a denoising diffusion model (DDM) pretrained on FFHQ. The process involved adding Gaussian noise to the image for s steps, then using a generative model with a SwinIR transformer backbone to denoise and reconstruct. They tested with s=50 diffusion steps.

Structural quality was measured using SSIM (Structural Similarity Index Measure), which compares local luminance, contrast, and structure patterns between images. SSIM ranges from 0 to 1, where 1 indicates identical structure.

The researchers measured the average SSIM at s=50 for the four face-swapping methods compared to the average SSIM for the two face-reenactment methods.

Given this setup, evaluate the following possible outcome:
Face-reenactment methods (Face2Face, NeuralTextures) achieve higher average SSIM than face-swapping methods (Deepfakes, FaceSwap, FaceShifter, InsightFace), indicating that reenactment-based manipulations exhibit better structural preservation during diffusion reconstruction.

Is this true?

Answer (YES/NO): YES